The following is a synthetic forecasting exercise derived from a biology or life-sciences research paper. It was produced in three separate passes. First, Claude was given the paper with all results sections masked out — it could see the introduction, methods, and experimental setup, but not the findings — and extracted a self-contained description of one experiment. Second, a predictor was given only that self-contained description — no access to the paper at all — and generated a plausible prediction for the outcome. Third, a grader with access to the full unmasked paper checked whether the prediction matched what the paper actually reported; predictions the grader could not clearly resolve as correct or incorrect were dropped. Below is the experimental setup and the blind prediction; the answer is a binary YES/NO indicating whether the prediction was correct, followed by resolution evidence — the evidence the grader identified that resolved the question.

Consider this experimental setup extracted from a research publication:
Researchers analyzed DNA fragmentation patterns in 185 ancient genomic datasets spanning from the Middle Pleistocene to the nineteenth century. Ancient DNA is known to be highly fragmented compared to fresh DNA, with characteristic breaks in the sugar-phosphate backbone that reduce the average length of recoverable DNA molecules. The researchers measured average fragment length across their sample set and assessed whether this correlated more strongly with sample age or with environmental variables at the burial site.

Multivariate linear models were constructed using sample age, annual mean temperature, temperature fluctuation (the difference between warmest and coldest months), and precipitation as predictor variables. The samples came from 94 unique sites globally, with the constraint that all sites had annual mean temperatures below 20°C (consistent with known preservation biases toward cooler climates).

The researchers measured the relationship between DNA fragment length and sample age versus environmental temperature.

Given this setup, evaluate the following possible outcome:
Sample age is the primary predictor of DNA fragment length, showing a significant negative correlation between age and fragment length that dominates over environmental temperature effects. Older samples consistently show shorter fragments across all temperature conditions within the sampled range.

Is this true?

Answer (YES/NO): NO